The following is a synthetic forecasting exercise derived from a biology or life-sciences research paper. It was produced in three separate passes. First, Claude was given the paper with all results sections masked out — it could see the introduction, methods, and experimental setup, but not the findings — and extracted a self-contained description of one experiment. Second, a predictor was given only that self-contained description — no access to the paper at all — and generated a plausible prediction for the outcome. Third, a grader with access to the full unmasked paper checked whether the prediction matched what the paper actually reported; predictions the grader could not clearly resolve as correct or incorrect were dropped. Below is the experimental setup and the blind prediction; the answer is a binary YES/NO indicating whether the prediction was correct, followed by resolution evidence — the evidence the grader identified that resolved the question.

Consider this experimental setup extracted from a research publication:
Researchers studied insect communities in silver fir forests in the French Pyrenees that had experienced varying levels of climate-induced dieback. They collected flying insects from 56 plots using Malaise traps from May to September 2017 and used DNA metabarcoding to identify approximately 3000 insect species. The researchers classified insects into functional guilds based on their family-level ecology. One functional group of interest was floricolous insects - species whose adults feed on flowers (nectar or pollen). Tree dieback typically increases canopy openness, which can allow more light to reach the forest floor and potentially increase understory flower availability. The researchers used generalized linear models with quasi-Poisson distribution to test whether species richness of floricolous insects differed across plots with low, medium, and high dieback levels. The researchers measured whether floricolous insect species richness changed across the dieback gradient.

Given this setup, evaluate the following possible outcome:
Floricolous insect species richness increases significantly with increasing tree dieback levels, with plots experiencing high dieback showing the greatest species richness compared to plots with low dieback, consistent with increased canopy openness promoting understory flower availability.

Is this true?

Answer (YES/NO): NO